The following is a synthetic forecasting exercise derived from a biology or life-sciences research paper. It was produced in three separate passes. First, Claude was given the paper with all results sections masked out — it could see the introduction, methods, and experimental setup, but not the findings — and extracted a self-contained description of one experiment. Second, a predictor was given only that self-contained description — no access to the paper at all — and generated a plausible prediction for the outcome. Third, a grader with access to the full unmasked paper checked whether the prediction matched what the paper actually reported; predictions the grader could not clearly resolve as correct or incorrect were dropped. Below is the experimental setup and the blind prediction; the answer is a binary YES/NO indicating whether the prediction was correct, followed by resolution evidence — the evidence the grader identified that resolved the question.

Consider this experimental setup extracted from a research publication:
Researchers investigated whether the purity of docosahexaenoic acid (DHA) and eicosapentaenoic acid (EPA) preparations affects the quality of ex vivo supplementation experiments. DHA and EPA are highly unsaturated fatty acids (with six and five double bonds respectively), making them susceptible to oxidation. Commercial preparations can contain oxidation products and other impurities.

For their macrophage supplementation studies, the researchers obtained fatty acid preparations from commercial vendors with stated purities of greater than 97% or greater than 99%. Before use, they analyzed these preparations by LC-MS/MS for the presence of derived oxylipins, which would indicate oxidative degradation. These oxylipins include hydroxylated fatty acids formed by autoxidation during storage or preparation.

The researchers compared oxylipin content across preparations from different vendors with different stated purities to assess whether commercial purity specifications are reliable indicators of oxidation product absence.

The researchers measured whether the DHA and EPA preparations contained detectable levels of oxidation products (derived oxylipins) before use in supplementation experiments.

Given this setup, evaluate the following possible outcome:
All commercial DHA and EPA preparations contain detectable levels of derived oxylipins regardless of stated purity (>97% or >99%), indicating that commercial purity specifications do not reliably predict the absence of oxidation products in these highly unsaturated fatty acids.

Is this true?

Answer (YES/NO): YES